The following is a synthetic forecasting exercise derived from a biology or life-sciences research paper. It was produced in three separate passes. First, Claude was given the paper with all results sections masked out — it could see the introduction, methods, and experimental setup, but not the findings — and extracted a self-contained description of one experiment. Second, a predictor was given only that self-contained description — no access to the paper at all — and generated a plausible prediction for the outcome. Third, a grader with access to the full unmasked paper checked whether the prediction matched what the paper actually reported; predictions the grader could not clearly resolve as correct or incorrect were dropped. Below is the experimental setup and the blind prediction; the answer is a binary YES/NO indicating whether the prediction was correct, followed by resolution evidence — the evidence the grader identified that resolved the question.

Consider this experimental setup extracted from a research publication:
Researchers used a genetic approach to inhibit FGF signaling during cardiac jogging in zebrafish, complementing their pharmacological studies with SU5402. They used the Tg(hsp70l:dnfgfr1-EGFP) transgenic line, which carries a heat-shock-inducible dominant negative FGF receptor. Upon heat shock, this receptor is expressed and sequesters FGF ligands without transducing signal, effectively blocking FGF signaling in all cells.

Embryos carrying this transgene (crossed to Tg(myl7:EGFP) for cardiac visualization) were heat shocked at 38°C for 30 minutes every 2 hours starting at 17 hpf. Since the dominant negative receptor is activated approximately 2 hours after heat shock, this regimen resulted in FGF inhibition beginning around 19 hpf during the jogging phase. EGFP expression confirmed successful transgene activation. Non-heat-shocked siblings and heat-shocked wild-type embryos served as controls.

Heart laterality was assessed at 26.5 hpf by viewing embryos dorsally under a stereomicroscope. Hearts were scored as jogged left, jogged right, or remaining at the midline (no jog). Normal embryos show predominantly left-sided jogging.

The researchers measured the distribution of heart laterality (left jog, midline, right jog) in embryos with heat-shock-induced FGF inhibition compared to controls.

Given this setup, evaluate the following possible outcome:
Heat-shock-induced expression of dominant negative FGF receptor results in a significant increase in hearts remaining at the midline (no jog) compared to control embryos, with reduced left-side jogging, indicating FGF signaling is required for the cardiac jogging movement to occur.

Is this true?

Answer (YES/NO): NO